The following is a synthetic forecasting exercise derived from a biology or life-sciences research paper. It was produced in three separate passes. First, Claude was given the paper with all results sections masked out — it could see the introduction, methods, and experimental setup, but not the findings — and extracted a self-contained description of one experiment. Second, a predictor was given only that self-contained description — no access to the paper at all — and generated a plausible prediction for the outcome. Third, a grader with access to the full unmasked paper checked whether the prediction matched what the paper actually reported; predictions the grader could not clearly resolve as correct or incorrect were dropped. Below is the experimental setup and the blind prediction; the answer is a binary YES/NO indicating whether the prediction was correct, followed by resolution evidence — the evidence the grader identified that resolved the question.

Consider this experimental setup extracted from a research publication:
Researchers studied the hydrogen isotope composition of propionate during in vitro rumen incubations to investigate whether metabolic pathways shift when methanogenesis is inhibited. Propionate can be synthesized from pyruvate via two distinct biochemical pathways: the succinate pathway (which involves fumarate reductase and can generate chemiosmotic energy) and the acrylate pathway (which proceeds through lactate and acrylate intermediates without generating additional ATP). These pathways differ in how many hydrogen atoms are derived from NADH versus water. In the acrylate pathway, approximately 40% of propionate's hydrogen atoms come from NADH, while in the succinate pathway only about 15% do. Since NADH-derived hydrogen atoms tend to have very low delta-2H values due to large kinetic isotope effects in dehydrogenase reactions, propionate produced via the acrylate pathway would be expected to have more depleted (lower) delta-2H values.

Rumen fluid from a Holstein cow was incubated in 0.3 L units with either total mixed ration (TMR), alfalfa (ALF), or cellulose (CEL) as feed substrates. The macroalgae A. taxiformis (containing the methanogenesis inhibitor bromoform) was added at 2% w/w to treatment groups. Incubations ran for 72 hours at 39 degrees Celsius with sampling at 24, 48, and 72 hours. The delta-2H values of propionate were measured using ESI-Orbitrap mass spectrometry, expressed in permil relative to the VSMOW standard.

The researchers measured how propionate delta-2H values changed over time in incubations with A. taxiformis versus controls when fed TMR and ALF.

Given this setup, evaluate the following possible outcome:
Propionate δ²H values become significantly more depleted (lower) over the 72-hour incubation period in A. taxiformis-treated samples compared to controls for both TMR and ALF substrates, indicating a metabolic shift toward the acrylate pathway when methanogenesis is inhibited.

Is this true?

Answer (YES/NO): YES